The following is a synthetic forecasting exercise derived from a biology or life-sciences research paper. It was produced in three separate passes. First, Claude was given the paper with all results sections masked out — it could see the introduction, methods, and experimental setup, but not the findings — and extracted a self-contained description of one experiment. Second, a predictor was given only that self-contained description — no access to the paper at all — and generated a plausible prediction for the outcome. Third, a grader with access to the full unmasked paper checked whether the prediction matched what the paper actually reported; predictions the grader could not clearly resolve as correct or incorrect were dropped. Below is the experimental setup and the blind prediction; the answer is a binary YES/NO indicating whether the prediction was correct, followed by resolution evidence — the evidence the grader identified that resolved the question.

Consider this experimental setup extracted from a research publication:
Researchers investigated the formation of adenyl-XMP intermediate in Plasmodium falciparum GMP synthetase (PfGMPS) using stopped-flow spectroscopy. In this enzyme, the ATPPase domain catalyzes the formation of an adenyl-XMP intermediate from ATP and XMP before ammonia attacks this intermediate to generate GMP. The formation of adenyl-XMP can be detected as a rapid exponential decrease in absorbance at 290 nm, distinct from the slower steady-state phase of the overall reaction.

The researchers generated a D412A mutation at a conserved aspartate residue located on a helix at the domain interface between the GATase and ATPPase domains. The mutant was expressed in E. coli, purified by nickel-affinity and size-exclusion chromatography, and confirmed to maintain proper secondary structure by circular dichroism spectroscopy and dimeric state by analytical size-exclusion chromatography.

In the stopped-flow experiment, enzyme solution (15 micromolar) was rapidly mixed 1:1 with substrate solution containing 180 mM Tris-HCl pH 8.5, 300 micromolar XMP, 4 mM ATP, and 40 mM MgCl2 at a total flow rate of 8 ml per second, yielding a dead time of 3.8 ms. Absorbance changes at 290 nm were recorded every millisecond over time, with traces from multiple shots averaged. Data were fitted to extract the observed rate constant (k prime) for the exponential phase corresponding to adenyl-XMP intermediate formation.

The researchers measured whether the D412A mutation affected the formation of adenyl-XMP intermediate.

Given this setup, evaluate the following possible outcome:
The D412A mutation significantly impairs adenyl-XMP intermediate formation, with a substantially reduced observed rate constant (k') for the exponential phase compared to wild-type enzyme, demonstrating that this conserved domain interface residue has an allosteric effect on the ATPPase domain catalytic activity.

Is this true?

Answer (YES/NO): NO